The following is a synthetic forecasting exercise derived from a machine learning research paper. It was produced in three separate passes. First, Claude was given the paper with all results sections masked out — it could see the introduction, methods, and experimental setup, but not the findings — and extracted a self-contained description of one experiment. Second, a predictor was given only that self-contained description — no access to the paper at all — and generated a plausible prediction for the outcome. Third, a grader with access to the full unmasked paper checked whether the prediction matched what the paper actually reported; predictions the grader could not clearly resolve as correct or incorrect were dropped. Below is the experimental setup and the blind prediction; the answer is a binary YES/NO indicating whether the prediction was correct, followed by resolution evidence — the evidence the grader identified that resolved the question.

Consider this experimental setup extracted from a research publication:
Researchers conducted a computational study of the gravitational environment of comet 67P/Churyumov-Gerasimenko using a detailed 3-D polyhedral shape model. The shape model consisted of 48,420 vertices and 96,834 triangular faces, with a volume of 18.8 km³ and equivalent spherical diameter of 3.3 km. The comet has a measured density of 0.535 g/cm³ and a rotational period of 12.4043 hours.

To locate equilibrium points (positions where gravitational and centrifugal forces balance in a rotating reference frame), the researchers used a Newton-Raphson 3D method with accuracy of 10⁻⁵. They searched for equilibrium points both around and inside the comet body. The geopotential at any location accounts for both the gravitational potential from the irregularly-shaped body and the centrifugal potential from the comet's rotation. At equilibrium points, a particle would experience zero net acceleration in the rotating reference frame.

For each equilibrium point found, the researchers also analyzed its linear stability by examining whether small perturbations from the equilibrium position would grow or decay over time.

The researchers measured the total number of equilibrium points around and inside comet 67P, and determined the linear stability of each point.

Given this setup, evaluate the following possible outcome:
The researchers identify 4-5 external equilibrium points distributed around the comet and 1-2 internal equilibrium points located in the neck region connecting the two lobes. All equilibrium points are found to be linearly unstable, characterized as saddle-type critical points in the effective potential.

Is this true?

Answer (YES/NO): NO